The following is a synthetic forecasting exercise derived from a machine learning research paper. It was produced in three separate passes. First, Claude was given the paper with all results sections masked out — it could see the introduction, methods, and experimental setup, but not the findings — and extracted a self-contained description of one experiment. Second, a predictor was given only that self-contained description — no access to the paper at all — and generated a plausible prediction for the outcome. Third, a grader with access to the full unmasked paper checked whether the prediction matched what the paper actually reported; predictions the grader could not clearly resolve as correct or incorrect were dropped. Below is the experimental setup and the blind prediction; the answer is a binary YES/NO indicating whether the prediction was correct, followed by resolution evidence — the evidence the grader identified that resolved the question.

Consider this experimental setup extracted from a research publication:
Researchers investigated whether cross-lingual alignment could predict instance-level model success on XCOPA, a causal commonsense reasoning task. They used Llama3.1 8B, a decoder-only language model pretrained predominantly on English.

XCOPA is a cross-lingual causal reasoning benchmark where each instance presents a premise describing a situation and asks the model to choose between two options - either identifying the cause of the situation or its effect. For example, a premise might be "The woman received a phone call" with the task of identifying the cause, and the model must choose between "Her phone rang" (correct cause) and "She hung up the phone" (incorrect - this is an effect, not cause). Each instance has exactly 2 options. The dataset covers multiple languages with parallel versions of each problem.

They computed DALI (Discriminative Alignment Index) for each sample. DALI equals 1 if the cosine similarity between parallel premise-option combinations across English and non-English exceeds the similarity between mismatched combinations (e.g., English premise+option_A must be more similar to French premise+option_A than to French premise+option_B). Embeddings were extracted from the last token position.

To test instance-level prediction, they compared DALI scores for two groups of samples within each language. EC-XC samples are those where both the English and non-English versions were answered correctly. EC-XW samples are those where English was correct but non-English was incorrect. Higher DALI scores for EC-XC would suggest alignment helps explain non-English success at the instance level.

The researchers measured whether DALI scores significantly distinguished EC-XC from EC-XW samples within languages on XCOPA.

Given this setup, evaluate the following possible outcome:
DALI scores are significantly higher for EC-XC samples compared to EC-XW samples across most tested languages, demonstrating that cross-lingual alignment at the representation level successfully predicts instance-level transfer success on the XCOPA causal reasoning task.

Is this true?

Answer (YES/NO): NO